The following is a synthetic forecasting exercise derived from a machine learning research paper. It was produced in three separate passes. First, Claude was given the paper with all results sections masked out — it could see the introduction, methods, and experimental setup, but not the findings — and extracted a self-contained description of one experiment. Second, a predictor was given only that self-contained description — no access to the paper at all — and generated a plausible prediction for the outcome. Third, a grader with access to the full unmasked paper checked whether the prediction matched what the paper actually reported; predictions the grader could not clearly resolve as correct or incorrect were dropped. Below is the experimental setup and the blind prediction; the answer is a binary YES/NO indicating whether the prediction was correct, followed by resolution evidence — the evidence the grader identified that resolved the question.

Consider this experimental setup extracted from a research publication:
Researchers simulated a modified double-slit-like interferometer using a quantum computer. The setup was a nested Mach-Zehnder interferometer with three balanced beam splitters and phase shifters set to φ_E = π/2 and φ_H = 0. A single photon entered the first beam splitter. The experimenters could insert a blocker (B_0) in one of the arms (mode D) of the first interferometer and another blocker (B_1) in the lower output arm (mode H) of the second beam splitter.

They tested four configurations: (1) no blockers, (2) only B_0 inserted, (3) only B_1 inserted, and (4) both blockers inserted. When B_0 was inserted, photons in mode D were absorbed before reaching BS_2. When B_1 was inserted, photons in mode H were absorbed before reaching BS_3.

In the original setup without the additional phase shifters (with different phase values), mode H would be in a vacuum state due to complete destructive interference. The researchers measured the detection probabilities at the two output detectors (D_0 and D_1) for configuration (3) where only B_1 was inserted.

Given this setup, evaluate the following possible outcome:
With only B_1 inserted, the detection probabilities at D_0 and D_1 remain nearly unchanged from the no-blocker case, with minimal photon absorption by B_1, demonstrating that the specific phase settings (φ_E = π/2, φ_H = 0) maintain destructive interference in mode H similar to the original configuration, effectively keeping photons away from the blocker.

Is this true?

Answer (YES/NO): NO